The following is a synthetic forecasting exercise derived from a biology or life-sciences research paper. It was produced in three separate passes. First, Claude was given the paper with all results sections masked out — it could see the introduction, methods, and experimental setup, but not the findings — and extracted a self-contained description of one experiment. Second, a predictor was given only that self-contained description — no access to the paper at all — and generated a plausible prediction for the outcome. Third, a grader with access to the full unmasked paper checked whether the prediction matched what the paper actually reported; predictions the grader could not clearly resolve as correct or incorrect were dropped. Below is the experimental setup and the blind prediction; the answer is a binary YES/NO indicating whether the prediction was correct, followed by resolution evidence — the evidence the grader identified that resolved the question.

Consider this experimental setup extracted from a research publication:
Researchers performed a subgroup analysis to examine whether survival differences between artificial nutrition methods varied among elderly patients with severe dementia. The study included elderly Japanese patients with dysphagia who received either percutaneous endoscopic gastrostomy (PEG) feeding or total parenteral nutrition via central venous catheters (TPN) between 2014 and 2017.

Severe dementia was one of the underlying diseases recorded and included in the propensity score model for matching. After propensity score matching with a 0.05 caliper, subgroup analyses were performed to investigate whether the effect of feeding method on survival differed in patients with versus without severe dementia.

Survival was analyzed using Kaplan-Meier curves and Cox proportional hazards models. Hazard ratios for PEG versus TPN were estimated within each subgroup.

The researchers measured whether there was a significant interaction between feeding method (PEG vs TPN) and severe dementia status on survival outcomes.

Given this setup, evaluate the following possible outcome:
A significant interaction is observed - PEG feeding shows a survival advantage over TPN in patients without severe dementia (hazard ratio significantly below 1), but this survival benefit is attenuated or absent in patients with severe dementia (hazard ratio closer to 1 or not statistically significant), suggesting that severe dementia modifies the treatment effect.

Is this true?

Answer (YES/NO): NO